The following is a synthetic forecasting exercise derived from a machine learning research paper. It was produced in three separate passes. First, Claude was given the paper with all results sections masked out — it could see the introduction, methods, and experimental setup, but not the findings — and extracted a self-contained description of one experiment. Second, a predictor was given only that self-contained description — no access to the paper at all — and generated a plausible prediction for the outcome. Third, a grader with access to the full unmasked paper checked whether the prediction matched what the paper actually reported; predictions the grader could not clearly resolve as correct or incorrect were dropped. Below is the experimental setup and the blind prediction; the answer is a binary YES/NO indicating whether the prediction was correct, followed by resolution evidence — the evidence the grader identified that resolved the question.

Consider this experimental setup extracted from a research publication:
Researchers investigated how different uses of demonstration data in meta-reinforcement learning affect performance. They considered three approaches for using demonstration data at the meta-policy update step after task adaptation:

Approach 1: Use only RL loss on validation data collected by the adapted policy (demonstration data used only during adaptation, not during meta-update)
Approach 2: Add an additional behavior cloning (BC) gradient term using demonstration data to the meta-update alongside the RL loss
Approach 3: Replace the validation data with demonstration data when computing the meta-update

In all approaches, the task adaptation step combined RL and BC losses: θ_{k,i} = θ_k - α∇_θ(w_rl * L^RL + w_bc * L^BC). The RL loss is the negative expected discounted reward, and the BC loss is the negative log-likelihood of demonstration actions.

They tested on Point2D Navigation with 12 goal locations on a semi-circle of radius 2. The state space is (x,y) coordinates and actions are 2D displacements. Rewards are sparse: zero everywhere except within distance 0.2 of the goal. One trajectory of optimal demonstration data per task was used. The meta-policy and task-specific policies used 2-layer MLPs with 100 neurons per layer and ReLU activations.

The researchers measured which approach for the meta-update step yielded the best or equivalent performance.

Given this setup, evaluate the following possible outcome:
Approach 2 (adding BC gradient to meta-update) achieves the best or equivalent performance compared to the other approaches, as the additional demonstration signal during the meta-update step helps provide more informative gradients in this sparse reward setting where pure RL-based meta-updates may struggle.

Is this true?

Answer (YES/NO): NO